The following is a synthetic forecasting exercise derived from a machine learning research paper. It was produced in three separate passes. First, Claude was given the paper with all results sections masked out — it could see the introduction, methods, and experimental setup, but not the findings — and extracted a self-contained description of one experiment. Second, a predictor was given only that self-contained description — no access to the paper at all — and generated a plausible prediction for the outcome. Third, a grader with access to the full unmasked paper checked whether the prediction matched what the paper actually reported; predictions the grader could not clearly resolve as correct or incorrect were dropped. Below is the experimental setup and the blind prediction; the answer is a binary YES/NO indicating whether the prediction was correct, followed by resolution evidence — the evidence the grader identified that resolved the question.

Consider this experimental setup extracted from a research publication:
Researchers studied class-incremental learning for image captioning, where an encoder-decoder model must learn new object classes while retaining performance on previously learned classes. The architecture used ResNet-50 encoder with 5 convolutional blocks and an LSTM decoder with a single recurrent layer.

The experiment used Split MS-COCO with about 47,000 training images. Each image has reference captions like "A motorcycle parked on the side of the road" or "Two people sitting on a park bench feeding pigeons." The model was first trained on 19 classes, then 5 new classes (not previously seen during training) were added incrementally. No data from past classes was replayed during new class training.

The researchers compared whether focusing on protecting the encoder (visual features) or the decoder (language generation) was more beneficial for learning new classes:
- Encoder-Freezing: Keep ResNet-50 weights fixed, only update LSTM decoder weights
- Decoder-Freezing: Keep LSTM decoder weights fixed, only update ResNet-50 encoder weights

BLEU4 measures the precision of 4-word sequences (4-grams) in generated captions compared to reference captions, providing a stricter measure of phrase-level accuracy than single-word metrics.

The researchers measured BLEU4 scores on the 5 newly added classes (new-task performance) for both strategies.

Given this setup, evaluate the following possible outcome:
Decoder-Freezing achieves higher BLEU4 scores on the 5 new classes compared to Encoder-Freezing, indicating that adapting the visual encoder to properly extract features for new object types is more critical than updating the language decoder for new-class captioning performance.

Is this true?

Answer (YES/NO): YES